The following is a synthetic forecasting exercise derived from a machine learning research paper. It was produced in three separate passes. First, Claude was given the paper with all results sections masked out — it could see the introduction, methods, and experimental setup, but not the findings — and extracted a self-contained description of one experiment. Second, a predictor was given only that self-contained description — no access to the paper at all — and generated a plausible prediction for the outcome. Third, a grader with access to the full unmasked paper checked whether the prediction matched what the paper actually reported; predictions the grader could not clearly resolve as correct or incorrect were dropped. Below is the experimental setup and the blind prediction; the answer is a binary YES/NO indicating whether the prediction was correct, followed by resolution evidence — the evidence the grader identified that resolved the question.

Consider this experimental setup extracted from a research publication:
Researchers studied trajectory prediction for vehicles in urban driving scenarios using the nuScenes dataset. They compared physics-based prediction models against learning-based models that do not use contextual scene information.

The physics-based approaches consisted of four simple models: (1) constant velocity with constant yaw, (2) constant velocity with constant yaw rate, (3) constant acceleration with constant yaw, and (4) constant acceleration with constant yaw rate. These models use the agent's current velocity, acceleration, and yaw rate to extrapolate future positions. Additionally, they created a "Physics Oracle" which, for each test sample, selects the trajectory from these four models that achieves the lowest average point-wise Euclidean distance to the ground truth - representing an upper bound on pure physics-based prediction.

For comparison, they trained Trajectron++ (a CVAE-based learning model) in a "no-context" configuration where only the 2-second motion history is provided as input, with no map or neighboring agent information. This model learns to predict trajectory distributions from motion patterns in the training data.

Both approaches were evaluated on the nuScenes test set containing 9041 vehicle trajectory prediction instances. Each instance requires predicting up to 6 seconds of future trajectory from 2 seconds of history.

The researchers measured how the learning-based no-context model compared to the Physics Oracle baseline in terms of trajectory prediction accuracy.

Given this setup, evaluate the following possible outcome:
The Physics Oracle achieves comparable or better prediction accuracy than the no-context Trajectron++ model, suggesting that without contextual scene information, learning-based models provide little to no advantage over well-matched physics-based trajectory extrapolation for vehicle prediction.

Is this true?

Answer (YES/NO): YES